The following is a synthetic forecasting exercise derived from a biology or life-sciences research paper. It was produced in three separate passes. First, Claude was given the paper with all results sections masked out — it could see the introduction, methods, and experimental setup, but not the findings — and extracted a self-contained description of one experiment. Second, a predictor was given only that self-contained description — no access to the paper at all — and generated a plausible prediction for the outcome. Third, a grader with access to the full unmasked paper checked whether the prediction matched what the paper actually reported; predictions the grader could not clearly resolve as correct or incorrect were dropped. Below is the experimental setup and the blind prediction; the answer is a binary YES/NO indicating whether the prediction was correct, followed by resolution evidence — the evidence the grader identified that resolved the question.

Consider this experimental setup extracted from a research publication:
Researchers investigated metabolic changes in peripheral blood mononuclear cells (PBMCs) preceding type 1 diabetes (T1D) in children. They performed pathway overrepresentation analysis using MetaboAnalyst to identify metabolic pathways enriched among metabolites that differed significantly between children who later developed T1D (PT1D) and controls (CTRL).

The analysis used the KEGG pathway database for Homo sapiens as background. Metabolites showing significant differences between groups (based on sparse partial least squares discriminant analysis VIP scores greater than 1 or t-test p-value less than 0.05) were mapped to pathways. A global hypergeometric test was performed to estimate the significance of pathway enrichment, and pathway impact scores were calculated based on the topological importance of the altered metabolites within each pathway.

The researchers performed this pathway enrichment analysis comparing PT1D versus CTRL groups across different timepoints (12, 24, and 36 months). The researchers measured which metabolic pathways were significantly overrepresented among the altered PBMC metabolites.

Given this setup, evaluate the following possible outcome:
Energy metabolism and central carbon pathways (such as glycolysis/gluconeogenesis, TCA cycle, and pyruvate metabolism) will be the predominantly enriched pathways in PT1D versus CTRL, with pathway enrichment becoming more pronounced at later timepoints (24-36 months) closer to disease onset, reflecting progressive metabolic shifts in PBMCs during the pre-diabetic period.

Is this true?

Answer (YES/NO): NO